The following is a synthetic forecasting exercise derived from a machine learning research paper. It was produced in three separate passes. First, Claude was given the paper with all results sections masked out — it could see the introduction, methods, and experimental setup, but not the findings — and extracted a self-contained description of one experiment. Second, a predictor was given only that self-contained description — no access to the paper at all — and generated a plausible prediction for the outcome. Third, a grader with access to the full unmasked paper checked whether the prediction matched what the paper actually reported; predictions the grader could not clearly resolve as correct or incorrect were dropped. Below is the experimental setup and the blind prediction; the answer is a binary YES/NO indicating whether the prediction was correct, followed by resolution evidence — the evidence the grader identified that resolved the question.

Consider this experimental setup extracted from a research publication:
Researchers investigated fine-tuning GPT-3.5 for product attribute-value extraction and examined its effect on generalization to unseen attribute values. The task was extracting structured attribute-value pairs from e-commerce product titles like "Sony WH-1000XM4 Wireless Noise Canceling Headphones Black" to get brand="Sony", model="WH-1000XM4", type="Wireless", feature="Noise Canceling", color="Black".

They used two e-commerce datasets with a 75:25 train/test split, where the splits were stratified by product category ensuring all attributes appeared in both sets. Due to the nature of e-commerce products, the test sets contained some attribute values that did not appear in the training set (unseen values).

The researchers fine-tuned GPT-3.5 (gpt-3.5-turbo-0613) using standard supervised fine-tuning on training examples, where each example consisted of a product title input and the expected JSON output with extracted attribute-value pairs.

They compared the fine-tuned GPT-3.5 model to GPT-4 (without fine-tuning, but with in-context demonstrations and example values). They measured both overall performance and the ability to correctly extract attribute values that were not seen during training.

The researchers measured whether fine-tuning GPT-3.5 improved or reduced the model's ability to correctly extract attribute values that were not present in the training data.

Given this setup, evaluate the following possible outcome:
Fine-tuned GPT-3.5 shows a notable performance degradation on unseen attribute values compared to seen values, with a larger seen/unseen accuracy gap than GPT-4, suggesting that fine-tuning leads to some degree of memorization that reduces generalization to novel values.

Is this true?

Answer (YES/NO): YES